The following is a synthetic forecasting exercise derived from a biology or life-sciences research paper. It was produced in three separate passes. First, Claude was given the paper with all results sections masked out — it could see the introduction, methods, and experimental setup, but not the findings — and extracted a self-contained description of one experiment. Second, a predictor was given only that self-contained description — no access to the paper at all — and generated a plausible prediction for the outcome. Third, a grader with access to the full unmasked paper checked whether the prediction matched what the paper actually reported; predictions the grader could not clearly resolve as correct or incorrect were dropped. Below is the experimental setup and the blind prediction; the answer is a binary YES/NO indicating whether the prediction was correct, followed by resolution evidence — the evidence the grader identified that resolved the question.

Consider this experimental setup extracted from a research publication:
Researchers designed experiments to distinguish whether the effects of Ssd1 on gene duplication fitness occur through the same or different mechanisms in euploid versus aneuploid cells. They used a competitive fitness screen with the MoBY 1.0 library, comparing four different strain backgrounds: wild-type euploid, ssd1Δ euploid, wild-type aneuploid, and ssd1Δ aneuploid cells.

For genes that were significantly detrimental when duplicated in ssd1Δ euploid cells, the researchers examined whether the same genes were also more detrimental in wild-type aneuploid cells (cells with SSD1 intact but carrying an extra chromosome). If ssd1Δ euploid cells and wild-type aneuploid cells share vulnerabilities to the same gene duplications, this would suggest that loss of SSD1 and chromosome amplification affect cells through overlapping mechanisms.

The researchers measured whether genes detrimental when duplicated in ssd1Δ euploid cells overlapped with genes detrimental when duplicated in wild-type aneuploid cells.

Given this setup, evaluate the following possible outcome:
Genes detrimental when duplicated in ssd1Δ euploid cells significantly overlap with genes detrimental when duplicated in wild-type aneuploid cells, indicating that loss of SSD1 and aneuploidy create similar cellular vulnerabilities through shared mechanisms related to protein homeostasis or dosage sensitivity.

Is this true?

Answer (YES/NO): NO